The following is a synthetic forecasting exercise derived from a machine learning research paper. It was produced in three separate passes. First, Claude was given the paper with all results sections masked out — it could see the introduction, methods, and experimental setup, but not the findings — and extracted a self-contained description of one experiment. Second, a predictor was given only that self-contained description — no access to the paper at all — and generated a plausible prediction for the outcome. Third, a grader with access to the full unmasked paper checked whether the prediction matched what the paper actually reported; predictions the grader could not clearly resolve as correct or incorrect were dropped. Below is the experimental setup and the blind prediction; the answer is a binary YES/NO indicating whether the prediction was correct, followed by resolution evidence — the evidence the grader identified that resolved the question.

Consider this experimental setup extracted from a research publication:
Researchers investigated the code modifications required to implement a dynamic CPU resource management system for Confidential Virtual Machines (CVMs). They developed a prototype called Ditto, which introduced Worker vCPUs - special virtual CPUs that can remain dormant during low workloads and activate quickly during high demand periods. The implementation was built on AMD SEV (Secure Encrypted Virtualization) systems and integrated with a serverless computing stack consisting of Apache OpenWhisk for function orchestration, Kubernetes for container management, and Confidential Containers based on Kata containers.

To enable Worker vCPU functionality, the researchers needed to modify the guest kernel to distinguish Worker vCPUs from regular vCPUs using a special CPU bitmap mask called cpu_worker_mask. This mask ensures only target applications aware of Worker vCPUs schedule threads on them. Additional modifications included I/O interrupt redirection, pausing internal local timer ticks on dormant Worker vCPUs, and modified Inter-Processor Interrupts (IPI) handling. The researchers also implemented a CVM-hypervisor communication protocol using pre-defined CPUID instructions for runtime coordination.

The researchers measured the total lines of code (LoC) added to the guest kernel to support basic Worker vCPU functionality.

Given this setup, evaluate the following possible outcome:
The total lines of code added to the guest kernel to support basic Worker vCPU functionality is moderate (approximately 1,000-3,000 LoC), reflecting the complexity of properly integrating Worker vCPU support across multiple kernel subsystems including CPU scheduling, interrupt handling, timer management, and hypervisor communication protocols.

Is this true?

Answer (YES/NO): NO